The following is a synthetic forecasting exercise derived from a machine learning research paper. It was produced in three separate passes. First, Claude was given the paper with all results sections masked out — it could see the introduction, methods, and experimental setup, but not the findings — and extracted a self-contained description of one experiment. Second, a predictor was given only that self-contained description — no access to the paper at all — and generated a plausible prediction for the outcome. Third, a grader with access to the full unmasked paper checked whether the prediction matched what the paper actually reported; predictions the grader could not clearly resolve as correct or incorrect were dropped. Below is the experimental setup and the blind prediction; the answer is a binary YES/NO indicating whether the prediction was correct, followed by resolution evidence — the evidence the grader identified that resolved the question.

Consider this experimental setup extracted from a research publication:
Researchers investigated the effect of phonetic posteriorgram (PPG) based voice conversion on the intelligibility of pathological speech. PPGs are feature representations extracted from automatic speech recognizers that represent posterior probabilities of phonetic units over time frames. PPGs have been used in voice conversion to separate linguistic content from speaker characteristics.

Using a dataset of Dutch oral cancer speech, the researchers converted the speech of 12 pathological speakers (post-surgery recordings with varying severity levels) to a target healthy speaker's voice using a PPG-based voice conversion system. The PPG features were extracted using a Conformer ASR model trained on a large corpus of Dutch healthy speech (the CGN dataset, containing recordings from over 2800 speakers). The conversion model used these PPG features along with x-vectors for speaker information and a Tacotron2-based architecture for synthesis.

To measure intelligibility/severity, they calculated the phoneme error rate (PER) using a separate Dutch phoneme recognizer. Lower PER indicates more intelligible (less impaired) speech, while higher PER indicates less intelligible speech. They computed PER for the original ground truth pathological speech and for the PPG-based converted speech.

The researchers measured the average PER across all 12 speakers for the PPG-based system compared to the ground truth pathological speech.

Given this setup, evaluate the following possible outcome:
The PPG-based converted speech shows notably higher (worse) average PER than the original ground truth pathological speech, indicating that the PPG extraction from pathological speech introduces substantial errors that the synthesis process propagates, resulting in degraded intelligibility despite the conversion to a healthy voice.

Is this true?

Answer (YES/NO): NO